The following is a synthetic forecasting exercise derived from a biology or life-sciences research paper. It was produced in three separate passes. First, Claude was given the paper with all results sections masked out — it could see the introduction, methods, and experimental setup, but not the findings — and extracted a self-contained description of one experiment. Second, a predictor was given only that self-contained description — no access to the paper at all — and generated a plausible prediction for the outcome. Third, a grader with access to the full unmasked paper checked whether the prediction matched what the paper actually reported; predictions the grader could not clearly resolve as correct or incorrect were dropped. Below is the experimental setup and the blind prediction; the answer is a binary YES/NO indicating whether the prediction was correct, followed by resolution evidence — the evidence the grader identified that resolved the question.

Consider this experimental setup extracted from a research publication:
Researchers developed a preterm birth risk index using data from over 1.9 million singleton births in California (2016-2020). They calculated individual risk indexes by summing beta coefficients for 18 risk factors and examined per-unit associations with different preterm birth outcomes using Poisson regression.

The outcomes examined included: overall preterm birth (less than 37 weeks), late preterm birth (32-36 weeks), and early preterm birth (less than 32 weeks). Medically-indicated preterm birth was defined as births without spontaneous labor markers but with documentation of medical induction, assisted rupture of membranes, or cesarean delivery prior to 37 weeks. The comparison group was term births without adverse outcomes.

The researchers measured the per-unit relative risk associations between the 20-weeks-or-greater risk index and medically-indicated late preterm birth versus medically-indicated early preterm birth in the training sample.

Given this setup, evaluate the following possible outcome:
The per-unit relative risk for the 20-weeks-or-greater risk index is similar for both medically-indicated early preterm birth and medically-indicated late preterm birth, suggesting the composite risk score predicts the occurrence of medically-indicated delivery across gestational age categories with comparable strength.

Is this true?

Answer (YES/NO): NO